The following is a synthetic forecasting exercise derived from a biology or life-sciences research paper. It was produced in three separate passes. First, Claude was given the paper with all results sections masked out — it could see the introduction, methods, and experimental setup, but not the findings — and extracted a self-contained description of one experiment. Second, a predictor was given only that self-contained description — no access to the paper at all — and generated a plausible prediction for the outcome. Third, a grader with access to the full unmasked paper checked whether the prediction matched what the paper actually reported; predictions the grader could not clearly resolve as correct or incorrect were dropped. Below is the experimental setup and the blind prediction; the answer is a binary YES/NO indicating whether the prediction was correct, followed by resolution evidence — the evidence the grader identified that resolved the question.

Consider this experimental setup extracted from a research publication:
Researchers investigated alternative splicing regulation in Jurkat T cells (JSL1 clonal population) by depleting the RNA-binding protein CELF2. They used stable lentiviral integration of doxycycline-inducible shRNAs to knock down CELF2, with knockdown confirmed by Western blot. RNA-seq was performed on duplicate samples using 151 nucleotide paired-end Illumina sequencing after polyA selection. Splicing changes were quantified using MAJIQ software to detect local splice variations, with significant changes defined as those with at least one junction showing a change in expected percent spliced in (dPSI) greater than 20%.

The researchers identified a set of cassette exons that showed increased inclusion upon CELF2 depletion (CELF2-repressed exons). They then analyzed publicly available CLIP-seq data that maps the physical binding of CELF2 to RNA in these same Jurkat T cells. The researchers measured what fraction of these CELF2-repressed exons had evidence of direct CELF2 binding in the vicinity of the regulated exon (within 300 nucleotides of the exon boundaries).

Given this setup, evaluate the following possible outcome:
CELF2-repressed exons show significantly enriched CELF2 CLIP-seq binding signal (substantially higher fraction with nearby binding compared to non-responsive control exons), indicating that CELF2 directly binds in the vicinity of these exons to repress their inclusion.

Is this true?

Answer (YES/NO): NO